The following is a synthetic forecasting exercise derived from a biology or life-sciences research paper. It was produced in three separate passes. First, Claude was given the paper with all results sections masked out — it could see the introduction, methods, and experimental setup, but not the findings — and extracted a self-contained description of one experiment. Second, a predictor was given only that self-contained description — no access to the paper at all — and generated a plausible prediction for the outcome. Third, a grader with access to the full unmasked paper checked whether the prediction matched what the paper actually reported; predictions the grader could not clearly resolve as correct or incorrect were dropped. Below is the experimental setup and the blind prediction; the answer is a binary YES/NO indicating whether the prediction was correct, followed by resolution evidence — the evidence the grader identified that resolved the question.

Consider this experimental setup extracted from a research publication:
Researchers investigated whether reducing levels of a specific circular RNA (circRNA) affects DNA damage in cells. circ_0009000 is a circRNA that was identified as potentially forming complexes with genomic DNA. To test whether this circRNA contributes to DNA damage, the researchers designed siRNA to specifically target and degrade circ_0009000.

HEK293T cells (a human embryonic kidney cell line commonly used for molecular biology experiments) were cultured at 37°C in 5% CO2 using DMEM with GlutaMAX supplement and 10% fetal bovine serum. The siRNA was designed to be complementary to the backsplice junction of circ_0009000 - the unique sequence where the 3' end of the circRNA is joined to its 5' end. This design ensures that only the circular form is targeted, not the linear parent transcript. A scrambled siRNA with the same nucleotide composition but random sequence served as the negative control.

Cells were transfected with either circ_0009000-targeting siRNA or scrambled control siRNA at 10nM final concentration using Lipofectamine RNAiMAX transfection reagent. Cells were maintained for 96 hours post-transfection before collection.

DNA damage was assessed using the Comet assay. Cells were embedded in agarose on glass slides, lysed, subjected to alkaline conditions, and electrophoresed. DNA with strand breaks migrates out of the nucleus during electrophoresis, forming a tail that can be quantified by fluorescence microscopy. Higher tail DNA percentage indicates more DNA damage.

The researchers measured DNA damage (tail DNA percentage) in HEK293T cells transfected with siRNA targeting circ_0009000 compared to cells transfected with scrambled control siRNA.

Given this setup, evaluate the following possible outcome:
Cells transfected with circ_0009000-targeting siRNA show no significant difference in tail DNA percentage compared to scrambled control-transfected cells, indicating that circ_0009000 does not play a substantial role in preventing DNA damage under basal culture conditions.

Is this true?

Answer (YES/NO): NO